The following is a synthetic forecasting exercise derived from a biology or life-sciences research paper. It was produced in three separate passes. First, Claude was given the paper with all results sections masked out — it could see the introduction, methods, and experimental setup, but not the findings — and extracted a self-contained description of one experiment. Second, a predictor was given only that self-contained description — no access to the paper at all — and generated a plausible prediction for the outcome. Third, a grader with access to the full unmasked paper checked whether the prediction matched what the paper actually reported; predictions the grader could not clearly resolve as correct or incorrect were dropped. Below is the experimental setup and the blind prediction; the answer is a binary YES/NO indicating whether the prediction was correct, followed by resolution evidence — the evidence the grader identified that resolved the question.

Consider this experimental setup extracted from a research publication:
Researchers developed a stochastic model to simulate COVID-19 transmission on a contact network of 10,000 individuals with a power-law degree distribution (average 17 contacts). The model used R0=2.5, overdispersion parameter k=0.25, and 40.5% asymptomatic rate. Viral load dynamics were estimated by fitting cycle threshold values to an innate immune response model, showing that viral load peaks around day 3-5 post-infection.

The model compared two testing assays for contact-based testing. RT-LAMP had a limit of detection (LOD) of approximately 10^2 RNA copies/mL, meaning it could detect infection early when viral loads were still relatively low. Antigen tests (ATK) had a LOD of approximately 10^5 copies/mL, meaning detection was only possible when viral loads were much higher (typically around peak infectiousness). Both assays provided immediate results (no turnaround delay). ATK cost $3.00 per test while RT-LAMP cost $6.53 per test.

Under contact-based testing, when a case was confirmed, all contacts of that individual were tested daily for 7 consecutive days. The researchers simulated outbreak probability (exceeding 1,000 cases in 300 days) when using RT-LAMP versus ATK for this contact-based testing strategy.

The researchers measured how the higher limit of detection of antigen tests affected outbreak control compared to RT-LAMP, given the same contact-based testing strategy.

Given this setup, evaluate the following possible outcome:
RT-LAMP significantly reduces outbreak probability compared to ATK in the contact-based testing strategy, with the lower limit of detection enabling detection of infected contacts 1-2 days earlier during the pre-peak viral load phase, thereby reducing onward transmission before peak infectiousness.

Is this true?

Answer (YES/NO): NO